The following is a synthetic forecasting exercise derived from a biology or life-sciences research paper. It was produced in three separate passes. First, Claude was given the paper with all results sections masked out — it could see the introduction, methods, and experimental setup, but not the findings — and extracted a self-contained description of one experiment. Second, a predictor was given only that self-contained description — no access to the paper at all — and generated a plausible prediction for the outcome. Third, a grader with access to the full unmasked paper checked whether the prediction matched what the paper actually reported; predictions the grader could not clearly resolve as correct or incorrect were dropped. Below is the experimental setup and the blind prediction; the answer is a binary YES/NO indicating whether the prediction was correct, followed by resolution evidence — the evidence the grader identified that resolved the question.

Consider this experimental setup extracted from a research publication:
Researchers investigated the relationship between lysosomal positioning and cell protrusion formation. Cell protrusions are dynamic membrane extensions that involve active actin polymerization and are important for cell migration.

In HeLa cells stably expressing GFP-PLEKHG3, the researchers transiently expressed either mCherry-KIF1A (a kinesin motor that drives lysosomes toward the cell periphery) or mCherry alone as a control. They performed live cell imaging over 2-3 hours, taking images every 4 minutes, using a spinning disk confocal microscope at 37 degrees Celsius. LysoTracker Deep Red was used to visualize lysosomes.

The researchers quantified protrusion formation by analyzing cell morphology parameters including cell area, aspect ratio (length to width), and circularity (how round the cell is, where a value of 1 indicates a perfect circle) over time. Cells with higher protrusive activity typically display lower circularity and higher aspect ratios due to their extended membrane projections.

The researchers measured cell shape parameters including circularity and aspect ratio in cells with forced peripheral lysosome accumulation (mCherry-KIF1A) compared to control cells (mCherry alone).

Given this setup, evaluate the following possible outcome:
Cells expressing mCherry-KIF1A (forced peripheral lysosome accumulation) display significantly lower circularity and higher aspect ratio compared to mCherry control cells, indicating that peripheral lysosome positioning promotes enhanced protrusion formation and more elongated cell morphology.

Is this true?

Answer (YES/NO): NO